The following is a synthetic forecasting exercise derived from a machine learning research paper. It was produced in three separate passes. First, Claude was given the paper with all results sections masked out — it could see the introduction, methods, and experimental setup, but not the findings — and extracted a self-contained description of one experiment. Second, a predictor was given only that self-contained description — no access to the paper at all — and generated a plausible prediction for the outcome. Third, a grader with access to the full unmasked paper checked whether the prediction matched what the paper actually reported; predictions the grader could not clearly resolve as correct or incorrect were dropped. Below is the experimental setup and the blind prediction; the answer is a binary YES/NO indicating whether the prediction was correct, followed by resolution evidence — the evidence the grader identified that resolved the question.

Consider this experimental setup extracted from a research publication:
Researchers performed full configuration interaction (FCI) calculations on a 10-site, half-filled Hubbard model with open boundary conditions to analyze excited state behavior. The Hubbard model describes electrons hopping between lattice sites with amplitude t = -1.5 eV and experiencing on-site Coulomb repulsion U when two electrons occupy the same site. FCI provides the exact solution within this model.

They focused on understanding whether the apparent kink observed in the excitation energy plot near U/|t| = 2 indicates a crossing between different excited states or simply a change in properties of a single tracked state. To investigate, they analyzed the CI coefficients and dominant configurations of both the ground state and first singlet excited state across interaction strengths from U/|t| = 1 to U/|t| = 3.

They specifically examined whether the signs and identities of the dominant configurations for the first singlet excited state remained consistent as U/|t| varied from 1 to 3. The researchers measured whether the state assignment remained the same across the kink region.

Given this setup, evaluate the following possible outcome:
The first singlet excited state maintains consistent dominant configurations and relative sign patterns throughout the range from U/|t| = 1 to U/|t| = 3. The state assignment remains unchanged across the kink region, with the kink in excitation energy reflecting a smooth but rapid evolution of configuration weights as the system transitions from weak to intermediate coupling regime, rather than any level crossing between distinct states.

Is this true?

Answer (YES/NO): YES